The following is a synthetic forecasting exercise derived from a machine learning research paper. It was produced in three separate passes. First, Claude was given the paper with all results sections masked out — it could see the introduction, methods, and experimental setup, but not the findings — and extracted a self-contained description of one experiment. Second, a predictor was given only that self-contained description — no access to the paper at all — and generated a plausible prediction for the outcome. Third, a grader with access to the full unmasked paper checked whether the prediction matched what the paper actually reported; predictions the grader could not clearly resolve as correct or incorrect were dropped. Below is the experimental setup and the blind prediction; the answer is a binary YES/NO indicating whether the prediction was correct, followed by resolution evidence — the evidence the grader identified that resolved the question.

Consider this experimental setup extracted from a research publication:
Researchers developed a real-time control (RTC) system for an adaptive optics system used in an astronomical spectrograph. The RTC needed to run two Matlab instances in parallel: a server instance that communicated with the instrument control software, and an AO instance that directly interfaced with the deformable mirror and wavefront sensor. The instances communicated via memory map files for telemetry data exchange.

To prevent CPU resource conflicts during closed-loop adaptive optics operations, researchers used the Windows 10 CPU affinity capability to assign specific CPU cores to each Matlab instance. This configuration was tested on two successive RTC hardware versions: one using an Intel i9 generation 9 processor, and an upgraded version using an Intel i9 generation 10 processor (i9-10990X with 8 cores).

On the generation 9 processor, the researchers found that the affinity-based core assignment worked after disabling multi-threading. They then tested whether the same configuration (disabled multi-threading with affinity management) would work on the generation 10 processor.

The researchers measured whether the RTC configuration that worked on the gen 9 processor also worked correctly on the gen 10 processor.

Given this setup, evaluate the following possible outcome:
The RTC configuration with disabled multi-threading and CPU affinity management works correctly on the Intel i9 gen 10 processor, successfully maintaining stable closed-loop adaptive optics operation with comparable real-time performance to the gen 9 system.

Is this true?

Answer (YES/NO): NO